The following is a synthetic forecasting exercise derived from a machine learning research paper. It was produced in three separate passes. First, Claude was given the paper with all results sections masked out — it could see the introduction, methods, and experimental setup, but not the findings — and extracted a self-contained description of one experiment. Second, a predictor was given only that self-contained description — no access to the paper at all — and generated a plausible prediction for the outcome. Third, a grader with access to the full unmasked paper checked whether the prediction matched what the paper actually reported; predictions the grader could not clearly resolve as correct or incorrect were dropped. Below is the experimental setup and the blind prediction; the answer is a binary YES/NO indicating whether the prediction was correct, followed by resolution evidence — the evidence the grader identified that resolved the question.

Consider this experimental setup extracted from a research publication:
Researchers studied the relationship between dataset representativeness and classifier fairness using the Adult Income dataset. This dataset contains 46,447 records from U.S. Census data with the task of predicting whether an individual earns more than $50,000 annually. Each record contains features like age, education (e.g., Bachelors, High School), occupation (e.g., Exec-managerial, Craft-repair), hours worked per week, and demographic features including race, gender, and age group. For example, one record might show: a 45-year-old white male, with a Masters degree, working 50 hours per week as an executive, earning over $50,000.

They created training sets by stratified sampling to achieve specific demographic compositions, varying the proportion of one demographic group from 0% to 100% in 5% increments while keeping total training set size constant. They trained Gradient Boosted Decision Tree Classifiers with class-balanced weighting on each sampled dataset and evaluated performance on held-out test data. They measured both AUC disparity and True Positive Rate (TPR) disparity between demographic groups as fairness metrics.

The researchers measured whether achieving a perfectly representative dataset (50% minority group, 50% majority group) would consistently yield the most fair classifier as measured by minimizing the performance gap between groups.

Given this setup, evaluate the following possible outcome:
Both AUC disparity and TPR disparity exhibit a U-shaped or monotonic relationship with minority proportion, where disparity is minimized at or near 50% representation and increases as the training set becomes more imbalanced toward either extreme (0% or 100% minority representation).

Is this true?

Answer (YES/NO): NO